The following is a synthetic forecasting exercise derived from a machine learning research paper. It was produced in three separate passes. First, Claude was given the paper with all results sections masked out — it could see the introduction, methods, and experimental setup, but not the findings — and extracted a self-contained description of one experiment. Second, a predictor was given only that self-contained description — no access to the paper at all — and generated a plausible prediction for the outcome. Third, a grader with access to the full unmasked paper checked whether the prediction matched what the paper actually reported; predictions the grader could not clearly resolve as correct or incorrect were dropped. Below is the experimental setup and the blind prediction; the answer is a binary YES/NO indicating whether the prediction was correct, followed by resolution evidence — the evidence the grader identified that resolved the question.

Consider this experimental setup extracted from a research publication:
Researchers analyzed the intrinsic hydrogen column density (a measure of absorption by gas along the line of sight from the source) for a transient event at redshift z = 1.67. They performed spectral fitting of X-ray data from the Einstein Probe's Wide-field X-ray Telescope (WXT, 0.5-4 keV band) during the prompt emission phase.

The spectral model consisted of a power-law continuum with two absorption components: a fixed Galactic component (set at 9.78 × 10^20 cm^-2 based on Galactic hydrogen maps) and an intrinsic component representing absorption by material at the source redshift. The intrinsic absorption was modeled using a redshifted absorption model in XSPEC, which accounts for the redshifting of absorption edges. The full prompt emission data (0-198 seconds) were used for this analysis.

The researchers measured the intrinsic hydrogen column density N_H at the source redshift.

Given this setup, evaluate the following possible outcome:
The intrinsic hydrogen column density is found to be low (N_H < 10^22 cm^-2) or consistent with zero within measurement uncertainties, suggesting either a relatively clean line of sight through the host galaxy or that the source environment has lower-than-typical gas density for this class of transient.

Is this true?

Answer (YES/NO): NO